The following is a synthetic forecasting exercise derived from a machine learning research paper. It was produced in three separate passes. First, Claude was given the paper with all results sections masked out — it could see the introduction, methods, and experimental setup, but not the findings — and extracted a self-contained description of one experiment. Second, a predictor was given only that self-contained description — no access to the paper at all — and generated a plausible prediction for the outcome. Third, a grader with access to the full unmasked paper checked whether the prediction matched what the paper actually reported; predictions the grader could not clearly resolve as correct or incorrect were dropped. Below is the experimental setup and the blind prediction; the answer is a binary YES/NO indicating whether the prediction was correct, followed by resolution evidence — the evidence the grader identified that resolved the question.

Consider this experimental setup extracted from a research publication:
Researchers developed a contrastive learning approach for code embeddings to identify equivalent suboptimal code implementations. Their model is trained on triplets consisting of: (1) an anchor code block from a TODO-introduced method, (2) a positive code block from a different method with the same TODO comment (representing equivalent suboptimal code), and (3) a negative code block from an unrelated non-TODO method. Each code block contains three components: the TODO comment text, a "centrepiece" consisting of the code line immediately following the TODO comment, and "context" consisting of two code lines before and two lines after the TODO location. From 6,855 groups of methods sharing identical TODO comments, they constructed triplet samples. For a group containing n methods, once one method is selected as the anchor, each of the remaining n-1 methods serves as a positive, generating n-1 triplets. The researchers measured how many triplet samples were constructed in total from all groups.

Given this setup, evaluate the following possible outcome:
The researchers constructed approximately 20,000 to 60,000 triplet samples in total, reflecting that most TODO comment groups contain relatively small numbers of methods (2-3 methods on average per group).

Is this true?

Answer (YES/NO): NO